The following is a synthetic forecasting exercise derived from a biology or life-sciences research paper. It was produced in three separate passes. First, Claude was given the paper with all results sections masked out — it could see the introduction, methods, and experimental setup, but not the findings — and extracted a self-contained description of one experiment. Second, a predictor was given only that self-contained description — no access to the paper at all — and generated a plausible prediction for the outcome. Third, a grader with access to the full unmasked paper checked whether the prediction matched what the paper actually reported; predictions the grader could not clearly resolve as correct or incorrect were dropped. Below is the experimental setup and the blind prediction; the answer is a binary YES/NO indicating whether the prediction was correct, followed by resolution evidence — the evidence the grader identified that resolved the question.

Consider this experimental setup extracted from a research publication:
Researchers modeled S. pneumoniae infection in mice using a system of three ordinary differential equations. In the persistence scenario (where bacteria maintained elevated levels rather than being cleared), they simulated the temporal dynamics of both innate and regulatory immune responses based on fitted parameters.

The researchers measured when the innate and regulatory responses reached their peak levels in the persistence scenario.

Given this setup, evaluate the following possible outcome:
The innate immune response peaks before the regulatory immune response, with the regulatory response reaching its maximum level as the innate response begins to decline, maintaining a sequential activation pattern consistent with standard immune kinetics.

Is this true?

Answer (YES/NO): NO